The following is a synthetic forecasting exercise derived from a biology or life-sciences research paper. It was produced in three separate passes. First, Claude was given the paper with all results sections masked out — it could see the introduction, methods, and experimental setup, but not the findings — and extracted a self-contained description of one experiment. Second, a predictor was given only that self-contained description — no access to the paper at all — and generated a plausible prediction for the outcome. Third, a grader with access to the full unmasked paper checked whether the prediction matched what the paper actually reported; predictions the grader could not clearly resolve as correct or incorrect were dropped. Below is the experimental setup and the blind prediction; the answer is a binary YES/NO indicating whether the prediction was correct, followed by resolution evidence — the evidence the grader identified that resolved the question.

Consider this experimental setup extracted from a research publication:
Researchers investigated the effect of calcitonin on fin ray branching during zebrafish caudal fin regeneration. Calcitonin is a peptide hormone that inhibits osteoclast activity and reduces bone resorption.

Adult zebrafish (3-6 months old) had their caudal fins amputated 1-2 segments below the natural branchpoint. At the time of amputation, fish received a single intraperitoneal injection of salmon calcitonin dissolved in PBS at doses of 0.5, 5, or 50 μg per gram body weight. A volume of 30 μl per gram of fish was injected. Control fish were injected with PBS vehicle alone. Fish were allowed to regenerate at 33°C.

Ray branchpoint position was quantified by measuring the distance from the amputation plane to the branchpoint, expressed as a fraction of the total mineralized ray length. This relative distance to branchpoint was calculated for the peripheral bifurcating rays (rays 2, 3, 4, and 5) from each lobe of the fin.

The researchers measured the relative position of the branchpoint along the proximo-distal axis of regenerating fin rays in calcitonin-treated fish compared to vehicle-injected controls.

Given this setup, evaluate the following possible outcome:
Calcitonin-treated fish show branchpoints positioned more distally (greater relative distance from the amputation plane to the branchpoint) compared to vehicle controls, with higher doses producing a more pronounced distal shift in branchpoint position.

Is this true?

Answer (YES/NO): NO